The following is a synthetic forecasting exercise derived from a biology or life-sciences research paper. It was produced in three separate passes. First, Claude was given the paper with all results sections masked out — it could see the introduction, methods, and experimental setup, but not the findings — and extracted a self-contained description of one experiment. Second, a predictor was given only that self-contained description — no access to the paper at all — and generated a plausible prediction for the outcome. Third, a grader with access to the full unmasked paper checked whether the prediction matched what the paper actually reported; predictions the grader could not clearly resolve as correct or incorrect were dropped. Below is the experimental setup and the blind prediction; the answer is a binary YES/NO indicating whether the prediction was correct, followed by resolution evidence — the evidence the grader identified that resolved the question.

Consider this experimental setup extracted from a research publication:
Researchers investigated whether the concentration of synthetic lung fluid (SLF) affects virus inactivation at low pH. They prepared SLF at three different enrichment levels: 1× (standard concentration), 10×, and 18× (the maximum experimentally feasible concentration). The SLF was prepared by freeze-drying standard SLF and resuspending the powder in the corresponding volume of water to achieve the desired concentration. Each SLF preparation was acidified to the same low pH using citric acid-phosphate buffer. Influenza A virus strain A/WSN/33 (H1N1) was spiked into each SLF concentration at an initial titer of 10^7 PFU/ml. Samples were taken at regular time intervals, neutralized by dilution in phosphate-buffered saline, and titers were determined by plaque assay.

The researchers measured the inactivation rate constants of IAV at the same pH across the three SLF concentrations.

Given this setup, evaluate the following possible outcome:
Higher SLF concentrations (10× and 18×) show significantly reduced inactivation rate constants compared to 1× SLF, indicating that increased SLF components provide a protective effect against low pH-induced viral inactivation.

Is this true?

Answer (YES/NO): YES